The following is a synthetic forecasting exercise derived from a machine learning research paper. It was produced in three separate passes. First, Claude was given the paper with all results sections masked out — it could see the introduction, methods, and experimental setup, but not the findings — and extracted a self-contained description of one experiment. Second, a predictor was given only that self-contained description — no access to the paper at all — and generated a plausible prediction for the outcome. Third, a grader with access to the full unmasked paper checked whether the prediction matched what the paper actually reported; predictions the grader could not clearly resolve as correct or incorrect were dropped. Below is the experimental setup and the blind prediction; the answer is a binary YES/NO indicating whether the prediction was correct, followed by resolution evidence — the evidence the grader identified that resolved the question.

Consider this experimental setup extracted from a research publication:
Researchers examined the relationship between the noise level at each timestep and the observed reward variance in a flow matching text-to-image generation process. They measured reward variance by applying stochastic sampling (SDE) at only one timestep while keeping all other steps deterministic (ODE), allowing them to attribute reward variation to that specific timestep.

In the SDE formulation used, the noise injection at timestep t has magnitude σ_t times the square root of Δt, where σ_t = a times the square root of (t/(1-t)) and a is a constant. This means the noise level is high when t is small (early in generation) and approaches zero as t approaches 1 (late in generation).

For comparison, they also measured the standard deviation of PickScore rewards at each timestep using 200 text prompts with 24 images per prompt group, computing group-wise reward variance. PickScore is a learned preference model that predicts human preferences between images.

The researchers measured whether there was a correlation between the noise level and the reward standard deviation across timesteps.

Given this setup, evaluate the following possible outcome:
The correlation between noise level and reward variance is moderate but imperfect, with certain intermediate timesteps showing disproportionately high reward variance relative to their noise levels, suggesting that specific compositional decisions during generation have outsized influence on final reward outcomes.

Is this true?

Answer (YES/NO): NO